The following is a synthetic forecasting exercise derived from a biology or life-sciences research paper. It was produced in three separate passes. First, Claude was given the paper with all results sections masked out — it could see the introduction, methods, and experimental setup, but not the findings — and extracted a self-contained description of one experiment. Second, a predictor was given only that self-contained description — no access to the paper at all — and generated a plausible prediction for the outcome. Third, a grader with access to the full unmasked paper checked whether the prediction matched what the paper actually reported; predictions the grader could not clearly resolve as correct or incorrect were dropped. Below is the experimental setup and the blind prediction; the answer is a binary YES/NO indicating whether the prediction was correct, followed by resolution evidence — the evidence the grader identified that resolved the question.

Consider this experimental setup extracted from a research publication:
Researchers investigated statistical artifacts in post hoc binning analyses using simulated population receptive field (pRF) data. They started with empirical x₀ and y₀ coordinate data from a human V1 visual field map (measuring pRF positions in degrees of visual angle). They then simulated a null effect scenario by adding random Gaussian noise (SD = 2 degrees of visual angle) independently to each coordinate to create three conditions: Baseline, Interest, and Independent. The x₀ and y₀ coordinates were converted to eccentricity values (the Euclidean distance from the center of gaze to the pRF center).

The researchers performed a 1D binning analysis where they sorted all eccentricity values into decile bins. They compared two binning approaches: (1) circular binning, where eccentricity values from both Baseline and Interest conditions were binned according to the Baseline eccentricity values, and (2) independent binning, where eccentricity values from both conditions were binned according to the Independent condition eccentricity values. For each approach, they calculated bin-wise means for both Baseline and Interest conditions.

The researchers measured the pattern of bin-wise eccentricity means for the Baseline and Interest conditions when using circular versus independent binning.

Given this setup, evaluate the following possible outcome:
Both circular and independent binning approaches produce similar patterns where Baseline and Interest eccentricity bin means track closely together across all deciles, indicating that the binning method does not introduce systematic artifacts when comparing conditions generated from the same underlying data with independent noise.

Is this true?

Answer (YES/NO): NO